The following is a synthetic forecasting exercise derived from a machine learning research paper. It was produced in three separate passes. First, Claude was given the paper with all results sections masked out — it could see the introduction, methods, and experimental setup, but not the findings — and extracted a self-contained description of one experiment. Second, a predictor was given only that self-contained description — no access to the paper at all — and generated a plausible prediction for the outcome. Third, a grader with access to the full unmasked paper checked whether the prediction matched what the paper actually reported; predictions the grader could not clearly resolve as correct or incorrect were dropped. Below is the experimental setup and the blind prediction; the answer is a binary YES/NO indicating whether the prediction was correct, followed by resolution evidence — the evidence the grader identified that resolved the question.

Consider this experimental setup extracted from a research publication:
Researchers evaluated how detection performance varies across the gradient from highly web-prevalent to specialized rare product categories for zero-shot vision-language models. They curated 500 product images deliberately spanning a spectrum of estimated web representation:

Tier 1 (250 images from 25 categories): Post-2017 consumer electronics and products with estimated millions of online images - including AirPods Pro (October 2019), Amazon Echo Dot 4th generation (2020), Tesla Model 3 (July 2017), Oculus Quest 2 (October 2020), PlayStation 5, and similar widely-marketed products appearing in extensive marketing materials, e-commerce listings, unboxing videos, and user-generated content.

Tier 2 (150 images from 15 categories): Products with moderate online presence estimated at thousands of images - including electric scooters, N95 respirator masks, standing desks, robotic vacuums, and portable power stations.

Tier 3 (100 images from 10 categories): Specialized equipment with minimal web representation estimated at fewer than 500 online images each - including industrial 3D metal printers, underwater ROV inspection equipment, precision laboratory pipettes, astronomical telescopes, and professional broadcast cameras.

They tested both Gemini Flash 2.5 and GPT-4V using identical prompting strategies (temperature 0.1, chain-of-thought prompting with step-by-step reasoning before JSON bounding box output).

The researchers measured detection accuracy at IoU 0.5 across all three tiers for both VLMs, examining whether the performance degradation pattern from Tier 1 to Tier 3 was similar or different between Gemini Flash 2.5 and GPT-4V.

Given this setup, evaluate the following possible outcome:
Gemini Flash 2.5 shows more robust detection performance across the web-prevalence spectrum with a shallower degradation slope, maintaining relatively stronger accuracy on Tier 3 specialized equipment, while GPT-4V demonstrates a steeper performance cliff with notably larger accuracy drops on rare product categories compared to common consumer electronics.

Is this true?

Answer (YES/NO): NO